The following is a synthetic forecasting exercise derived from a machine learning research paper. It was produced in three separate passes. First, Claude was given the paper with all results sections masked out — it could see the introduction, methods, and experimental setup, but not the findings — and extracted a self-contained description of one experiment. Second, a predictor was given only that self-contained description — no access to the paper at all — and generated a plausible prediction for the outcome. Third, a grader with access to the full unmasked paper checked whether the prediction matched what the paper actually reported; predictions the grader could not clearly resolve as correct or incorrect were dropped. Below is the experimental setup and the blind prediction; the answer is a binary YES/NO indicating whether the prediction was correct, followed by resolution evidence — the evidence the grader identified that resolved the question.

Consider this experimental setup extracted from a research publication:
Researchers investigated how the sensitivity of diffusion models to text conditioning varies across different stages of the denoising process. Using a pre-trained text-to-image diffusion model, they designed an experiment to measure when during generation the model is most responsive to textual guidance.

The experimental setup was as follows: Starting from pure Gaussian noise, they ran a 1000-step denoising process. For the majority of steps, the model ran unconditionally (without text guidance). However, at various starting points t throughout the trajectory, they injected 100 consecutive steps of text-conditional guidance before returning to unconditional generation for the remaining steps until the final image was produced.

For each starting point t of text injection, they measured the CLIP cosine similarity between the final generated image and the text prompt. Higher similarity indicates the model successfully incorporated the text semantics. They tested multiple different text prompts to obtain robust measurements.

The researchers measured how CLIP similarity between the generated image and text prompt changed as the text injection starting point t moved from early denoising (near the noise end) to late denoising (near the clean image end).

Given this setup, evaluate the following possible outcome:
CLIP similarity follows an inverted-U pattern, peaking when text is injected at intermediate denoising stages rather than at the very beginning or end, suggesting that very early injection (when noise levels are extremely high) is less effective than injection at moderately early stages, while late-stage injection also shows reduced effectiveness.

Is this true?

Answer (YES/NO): NO